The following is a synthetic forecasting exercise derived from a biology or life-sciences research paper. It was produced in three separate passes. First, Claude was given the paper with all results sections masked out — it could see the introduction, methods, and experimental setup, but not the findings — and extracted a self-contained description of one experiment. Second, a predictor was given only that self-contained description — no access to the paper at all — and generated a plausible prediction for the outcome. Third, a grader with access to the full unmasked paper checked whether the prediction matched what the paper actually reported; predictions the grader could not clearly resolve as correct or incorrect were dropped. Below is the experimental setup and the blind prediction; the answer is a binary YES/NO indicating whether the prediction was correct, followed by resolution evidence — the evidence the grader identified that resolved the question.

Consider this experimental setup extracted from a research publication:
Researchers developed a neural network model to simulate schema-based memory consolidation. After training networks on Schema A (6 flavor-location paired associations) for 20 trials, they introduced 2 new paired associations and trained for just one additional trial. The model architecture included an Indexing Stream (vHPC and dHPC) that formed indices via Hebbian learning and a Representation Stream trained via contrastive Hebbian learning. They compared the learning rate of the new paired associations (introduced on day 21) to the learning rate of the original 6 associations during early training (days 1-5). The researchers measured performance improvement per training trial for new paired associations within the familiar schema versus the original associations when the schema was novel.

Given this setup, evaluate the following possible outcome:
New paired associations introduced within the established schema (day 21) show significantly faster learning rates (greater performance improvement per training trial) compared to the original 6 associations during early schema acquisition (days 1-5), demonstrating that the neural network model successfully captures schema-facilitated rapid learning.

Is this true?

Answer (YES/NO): YES